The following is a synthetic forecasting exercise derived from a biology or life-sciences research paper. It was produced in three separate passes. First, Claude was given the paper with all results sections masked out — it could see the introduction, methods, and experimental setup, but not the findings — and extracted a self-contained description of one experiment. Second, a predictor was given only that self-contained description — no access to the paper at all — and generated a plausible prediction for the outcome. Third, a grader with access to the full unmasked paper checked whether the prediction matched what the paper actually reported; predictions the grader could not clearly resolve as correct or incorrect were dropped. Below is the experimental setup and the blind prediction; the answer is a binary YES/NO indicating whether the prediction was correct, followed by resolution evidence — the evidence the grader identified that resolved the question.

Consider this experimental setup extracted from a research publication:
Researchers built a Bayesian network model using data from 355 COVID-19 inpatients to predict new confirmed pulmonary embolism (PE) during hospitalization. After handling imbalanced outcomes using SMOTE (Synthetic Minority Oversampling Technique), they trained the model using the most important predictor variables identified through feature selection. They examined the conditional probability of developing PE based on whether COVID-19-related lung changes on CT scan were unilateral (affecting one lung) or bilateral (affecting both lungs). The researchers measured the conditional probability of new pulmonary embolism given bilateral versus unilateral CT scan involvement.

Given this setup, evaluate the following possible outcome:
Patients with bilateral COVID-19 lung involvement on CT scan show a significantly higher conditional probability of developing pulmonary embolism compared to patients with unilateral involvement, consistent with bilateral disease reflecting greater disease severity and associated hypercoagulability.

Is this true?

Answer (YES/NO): YES